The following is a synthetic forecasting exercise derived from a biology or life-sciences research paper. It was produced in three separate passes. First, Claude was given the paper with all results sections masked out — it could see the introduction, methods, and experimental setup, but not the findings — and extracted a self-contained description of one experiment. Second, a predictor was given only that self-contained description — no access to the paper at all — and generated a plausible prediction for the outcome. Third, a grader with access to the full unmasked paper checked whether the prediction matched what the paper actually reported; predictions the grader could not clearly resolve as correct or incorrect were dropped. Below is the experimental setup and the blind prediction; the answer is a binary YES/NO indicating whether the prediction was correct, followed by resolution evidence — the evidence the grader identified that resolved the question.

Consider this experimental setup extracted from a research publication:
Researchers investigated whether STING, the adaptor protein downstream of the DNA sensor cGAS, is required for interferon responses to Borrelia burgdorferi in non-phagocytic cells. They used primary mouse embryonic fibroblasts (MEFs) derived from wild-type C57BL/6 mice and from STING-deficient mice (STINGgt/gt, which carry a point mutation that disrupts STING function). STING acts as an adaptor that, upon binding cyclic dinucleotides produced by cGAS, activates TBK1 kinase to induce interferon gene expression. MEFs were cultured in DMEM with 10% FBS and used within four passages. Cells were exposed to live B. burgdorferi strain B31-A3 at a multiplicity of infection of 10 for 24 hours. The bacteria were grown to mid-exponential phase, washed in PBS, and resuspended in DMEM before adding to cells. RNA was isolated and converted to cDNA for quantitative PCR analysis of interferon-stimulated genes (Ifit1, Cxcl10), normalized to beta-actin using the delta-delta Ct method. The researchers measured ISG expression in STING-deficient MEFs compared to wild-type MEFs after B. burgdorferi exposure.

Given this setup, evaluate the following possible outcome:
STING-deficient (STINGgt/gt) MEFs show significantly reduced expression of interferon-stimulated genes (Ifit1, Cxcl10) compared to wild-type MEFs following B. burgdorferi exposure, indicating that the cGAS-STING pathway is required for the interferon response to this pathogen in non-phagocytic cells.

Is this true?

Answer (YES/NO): YES